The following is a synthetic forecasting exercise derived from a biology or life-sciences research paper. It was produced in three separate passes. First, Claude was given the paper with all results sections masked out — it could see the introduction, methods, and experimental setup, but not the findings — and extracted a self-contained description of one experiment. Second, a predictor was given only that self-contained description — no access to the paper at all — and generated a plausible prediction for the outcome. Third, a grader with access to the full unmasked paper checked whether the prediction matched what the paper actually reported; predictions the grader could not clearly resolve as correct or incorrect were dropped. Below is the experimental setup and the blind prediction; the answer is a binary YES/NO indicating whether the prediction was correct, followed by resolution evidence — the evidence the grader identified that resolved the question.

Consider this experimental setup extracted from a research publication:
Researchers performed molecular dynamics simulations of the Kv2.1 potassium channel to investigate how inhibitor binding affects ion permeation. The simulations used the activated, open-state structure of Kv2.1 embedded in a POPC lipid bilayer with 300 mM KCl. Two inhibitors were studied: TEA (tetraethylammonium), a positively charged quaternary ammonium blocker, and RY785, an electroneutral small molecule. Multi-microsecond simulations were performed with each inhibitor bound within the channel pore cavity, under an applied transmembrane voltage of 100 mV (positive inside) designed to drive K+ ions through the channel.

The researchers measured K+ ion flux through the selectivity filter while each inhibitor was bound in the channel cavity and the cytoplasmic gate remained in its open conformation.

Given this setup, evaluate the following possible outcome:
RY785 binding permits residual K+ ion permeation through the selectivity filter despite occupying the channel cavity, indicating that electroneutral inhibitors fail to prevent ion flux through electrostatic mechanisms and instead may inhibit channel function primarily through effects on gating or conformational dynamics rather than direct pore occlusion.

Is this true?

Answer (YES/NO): YES